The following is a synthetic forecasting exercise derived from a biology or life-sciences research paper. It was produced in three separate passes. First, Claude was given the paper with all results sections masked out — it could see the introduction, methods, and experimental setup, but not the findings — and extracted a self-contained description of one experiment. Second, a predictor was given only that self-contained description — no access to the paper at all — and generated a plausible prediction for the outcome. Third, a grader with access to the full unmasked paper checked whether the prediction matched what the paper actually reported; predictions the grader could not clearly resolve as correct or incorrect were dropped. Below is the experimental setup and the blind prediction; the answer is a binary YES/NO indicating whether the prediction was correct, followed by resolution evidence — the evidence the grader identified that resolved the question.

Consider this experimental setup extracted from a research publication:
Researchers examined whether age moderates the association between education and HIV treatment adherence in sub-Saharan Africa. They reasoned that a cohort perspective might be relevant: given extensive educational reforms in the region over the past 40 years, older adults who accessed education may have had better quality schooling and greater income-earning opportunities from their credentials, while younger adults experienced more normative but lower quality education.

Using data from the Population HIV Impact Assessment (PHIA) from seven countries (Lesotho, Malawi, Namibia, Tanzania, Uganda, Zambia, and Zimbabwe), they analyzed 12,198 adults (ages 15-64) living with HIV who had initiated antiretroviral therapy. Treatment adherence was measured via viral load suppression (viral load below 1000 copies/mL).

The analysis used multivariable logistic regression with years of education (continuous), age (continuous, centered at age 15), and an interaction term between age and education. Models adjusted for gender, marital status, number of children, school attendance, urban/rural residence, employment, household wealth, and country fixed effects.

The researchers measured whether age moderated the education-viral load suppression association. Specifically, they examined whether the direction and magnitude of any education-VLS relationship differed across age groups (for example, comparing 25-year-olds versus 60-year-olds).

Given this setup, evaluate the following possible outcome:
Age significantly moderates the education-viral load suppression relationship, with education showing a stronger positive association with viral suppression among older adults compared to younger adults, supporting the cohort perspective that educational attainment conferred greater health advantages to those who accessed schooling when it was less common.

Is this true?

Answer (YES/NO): YES